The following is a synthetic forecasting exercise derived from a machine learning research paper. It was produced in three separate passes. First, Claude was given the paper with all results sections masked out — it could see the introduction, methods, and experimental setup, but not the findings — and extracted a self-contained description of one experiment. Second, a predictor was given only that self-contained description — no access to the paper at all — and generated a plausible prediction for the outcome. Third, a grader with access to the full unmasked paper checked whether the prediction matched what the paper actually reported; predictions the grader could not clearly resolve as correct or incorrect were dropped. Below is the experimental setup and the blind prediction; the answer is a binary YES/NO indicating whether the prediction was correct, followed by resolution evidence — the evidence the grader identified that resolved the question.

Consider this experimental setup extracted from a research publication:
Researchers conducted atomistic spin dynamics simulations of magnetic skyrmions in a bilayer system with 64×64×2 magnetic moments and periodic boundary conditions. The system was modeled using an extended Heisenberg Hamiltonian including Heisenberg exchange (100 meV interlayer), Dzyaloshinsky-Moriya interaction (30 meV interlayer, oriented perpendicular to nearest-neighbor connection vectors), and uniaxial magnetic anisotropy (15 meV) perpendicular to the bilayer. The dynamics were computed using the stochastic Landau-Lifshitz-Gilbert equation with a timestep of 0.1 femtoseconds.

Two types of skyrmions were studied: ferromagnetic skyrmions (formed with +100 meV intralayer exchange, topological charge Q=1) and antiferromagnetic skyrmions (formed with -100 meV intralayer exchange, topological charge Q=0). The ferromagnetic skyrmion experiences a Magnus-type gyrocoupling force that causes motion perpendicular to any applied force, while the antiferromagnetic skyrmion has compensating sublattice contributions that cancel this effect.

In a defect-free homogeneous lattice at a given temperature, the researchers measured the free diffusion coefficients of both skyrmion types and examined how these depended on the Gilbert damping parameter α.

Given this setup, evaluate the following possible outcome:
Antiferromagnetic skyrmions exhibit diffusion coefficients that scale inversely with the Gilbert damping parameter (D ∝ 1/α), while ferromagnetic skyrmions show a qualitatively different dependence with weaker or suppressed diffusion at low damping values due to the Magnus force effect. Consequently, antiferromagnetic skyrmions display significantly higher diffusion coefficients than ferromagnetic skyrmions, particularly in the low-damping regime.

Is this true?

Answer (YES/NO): YES